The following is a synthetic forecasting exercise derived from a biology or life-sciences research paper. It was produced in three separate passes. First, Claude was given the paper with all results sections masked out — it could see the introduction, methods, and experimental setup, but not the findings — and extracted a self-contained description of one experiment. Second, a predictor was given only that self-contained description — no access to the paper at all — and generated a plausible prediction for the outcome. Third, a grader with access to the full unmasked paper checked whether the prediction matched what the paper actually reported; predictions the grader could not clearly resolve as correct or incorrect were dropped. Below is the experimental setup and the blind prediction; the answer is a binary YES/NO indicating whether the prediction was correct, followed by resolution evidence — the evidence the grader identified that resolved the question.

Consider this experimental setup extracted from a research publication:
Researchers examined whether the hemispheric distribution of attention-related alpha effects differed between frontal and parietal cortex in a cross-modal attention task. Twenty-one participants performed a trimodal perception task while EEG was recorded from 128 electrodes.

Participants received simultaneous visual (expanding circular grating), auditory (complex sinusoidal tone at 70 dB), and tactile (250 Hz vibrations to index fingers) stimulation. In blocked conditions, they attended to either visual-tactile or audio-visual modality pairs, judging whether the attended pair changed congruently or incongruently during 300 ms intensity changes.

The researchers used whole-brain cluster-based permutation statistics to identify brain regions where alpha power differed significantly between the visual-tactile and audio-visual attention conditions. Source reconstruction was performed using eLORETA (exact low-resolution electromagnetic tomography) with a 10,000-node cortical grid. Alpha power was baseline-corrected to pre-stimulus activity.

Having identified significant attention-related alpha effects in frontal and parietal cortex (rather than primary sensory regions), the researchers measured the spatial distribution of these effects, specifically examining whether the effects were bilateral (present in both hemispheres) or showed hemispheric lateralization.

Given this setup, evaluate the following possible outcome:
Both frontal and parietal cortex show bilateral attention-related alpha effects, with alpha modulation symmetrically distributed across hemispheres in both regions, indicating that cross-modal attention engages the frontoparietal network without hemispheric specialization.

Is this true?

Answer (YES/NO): NO